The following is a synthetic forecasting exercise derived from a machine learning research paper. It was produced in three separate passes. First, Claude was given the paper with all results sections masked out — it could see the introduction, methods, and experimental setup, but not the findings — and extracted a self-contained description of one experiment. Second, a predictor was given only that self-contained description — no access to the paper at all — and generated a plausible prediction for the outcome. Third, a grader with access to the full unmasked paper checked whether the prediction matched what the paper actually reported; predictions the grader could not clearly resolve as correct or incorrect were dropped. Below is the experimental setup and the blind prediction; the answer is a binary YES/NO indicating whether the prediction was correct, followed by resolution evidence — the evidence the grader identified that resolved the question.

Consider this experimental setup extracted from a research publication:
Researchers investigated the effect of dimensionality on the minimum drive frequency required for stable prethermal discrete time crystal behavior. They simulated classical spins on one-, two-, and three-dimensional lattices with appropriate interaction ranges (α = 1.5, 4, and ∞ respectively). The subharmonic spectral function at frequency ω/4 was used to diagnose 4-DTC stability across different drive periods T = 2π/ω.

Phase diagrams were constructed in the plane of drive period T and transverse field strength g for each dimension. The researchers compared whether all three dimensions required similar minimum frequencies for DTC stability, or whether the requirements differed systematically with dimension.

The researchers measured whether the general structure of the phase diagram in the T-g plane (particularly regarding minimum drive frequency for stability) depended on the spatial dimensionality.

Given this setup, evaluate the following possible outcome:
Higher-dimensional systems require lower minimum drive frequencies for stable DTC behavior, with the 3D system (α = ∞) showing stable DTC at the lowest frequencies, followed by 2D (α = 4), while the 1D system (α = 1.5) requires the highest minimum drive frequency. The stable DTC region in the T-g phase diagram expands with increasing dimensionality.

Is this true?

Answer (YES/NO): NO